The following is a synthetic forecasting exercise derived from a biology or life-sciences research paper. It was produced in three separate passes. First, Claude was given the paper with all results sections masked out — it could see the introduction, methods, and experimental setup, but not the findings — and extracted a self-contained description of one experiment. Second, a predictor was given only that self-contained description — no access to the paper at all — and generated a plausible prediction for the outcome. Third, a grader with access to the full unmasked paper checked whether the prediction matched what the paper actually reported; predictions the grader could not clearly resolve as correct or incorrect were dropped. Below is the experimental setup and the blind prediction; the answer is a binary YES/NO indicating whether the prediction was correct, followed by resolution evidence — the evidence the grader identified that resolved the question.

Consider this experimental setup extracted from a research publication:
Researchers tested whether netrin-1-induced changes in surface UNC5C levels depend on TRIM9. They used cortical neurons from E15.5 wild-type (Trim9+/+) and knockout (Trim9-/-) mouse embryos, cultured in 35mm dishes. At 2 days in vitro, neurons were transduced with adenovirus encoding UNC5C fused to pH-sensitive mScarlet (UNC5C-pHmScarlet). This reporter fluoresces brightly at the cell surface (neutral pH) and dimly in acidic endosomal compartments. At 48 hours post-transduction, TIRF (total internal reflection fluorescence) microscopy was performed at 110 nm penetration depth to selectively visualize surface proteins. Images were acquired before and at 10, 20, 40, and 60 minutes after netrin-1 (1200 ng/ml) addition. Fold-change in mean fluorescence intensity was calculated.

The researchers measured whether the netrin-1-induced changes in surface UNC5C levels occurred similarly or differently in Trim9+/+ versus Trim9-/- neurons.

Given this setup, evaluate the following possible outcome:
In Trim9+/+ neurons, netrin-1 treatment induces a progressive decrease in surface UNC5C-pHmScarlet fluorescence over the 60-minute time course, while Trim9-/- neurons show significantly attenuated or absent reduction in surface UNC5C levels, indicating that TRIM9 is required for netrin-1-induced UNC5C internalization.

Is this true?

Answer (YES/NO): NO